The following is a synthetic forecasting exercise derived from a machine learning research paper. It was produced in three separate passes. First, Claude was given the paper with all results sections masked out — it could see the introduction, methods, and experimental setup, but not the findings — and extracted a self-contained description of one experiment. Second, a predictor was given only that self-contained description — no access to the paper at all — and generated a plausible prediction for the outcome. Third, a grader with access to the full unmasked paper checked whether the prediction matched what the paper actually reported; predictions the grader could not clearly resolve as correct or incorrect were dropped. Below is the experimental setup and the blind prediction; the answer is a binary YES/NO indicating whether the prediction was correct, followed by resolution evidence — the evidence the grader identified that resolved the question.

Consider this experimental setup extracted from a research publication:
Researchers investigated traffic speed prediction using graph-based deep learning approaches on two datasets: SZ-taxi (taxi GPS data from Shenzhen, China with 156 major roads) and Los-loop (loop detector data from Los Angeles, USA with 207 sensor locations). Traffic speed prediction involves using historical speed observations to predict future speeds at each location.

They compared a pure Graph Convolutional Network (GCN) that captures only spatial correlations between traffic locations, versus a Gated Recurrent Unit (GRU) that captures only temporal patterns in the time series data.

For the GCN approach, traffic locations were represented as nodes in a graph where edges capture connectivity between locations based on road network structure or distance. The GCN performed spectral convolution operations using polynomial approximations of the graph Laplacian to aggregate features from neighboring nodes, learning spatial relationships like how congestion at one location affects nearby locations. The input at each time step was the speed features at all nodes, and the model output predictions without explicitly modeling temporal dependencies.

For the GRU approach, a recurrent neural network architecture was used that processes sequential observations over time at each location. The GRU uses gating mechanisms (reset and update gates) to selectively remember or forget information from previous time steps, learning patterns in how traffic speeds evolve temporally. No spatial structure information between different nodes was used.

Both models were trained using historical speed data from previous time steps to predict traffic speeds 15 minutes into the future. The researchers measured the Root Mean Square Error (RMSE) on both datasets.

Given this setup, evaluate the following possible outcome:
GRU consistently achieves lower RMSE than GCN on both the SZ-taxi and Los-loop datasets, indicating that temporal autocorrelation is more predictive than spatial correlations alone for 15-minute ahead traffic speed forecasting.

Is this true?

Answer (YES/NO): YES